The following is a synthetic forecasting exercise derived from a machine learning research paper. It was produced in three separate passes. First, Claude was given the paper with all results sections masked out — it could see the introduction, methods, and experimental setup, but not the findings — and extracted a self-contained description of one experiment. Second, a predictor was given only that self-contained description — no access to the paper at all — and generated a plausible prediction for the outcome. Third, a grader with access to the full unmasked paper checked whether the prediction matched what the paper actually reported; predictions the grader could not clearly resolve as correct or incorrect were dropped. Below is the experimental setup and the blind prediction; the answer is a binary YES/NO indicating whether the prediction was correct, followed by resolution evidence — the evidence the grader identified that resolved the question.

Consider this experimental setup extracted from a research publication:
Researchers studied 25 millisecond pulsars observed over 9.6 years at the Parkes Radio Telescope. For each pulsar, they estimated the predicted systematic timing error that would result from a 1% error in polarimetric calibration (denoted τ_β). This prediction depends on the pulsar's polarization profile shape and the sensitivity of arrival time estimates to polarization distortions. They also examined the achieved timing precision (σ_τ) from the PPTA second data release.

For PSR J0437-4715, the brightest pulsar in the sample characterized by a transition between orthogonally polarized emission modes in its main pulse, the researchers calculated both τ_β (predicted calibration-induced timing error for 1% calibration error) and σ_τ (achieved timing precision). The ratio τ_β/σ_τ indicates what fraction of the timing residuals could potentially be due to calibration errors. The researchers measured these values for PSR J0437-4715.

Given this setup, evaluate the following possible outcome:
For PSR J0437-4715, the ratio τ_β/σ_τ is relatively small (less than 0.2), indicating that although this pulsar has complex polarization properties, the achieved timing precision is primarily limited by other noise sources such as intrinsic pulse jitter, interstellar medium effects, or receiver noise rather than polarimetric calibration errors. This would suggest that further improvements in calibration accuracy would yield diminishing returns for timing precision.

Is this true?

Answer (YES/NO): NO